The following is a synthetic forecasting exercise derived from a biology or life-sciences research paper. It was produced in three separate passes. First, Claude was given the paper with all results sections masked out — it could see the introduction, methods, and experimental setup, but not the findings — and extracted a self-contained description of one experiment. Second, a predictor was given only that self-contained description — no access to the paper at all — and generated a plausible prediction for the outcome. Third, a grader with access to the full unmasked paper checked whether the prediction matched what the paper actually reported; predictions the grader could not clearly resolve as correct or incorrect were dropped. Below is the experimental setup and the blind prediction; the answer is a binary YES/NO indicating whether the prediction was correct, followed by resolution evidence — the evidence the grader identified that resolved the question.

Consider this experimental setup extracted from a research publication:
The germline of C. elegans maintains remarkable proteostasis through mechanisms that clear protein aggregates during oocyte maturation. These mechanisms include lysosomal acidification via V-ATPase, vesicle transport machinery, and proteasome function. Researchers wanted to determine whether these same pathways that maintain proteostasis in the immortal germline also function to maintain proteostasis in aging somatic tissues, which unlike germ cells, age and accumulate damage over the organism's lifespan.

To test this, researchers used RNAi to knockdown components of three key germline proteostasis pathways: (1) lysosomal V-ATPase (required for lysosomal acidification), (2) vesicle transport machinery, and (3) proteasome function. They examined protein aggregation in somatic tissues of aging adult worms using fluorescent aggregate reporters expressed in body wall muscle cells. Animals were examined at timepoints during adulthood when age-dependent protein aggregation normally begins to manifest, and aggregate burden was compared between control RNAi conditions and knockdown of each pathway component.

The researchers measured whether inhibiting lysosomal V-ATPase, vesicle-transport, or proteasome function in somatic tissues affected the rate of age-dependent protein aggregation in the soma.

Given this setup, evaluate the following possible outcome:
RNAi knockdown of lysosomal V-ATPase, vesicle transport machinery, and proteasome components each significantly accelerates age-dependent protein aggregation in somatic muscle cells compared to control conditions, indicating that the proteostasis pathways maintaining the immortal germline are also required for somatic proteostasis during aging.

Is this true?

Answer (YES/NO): YES